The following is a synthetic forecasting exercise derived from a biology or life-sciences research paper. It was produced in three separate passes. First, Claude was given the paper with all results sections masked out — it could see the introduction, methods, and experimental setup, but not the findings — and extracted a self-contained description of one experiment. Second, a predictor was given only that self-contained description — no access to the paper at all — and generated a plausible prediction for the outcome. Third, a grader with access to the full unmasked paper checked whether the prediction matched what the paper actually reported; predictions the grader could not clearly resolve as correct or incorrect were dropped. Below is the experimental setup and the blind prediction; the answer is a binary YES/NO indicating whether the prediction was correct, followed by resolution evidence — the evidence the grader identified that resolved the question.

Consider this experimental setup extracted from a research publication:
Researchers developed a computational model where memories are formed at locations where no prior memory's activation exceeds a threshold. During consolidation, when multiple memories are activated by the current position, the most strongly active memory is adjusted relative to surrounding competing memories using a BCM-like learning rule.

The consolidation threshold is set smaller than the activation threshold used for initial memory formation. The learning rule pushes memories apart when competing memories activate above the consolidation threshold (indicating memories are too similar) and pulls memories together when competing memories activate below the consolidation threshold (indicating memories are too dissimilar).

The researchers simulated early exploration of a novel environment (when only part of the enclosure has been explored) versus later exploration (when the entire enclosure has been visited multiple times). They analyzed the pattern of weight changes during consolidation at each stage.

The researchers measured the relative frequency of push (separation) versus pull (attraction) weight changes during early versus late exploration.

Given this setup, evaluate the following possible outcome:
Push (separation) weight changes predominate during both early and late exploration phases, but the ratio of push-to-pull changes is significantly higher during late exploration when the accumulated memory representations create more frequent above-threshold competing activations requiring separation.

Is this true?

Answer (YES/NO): NO